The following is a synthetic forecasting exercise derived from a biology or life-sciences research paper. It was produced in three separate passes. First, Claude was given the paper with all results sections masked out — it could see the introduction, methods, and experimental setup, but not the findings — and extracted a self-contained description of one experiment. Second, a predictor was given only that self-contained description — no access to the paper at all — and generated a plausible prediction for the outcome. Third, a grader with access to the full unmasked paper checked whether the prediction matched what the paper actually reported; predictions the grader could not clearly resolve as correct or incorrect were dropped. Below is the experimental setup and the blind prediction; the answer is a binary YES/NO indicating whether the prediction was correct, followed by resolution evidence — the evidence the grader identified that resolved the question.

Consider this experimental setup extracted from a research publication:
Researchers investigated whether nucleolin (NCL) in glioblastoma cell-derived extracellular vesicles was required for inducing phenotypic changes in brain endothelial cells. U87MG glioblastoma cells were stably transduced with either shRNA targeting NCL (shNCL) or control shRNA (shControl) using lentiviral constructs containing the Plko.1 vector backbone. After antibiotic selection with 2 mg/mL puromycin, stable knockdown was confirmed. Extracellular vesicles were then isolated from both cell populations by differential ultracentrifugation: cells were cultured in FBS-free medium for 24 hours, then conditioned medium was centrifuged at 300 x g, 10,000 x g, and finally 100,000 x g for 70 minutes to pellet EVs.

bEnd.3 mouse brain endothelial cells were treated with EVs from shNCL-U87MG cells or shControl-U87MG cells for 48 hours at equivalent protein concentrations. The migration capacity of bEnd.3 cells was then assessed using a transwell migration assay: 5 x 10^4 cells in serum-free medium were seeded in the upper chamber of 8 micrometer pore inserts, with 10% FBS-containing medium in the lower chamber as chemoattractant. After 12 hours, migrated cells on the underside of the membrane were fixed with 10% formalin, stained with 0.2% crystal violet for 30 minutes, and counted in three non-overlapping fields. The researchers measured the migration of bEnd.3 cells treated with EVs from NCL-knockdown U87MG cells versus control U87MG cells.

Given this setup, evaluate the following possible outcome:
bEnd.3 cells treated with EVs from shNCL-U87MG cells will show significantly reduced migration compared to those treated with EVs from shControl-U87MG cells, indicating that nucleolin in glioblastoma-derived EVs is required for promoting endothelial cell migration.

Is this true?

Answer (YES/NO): YES